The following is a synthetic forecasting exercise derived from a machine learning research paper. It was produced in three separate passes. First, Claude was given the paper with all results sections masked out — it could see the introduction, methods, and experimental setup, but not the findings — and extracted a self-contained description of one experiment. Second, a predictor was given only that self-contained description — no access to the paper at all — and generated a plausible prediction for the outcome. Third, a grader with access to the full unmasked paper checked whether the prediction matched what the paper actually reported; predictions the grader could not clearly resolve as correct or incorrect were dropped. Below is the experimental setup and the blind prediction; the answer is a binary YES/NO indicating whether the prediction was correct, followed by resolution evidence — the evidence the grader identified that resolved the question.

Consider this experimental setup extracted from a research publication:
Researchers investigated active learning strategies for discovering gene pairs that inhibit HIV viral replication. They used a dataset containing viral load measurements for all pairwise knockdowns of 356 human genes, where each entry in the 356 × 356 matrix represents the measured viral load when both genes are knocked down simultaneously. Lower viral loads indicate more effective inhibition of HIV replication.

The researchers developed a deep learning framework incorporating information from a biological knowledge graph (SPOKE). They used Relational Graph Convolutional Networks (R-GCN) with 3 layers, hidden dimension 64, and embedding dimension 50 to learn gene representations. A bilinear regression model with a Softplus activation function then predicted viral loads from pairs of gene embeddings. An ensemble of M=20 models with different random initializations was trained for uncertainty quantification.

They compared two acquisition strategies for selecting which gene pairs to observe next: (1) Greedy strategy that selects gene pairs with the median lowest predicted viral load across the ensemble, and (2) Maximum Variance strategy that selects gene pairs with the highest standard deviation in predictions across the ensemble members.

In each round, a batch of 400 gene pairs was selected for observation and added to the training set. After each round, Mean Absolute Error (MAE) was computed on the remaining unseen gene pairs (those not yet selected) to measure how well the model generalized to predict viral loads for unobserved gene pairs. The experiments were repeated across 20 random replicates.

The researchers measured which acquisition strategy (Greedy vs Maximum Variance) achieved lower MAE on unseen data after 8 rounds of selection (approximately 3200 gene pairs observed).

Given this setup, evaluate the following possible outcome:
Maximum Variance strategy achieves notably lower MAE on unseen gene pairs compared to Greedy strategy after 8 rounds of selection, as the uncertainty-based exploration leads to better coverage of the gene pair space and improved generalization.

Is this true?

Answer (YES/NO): YES